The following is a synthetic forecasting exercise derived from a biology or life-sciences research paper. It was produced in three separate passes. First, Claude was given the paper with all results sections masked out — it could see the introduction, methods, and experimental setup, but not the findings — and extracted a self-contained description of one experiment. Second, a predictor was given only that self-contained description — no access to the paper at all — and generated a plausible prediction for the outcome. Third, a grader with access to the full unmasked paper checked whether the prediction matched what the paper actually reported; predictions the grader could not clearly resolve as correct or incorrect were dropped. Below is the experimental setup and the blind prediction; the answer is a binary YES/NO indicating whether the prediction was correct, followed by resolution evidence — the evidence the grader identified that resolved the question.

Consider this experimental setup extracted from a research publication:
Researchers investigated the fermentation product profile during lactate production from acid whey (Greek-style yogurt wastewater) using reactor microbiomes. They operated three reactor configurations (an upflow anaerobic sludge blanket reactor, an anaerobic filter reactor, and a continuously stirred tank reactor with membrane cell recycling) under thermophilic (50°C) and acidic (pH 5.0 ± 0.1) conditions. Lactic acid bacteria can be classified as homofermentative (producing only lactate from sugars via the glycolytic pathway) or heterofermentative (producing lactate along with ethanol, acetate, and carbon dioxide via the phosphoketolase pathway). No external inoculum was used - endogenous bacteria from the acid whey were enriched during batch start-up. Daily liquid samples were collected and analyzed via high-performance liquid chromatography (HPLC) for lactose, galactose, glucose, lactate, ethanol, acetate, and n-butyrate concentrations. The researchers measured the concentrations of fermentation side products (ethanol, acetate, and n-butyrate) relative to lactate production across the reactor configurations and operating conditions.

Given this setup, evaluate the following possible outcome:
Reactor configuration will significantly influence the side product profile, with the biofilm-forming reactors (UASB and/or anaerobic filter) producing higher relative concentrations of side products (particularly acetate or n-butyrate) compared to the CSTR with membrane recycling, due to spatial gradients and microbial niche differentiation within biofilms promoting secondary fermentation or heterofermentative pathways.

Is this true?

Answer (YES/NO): NO